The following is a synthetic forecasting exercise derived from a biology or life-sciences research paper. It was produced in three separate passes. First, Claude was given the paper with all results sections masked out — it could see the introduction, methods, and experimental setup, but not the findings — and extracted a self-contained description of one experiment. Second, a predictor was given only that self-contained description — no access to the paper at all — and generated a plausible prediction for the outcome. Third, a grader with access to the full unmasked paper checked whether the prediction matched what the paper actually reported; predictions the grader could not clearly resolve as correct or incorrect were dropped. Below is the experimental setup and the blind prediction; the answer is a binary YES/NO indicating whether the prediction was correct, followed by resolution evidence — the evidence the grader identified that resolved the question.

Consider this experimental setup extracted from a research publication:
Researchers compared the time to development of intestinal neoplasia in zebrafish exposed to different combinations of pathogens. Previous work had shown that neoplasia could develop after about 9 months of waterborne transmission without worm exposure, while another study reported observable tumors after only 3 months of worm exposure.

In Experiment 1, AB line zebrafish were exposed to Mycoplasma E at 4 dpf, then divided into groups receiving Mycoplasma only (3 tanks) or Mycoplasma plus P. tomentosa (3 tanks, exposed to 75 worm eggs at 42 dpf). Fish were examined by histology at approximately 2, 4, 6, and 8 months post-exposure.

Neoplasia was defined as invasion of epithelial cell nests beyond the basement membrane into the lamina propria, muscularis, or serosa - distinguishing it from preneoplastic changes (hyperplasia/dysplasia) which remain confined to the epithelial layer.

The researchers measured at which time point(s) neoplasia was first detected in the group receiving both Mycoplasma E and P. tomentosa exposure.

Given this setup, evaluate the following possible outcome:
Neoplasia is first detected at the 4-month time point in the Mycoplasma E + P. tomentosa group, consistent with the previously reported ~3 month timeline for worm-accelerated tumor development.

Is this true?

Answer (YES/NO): NO